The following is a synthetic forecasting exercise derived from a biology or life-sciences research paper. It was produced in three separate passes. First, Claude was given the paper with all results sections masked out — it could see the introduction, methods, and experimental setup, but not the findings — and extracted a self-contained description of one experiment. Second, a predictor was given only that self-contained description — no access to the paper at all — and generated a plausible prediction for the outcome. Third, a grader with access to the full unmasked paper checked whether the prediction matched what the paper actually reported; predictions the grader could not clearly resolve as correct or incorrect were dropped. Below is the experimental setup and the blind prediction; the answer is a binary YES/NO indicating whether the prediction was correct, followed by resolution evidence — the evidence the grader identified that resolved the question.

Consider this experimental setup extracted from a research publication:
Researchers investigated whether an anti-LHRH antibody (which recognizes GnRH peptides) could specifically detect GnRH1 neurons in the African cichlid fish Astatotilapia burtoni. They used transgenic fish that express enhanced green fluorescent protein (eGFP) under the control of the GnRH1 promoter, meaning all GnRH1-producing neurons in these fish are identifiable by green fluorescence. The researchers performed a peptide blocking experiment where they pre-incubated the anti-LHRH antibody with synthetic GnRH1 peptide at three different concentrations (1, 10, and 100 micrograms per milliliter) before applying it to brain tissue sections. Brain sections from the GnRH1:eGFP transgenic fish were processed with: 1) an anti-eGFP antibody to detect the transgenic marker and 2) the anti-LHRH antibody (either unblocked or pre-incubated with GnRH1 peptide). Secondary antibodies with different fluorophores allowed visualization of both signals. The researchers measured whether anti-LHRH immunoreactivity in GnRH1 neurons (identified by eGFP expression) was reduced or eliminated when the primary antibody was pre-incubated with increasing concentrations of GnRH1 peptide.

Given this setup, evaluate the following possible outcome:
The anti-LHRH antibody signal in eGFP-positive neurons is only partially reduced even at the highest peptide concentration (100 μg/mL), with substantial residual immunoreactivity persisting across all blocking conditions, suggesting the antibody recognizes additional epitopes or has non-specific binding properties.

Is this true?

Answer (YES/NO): NO